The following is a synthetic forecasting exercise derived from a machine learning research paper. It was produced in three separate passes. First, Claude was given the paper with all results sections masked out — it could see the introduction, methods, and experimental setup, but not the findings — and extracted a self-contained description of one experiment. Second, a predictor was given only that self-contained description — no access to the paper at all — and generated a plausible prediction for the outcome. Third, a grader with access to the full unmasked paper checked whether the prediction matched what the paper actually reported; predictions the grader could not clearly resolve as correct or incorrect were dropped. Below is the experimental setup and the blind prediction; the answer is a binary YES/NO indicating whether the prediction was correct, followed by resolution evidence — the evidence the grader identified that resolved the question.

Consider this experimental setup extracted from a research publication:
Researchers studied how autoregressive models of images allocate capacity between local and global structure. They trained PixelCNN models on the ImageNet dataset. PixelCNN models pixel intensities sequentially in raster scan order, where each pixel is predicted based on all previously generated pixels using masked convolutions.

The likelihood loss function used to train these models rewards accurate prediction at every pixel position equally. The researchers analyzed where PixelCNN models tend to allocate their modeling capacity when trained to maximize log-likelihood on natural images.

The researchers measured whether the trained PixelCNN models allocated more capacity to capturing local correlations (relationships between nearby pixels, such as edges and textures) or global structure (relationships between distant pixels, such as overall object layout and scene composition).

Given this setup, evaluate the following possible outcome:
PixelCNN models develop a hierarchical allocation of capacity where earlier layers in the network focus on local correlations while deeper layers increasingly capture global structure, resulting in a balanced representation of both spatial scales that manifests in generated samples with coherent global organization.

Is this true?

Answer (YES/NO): NO